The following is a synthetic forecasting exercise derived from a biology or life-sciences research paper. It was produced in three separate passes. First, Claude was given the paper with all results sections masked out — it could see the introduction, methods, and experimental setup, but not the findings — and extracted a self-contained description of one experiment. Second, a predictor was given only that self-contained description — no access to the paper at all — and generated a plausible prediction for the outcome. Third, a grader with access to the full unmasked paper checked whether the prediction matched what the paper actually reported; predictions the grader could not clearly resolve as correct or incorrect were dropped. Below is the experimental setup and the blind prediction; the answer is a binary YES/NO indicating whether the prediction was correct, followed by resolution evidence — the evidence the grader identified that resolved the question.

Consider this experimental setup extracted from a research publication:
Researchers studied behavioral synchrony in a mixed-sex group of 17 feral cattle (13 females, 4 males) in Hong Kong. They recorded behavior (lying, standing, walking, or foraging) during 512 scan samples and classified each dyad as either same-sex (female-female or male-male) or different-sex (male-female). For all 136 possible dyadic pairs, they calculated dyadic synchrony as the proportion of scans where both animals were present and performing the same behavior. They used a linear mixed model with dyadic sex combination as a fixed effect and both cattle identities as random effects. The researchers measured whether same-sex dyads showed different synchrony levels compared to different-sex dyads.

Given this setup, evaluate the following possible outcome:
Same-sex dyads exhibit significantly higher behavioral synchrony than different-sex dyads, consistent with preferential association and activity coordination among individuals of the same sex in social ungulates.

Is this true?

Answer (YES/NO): YES